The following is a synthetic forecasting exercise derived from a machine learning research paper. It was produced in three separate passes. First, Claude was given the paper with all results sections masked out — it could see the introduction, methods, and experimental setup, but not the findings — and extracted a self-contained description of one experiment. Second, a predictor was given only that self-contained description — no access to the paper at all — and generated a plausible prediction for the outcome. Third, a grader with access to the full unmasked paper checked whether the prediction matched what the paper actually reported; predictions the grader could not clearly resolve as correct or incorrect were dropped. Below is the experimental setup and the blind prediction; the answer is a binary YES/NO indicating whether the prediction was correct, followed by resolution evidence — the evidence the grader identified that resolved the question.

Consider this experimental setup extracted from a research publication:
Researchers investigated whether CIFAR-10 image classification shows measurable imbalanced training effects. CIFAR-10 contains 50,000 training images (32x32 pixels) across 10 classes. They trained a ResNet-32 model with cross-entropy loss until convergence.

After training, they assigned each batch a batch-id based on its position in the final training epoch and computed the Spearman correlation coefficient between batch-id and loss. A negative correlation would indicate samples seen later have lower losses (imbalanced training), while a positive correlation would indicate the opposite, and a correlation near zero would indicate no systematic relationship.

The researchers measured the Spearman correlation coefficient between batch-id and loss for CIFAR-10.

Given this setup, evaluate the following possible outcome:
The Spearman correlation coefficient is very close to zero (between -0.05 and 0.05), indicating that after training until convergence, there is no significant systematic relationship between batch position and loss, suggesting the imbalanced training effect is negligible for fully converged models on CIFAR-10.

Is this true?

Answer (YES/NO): YES